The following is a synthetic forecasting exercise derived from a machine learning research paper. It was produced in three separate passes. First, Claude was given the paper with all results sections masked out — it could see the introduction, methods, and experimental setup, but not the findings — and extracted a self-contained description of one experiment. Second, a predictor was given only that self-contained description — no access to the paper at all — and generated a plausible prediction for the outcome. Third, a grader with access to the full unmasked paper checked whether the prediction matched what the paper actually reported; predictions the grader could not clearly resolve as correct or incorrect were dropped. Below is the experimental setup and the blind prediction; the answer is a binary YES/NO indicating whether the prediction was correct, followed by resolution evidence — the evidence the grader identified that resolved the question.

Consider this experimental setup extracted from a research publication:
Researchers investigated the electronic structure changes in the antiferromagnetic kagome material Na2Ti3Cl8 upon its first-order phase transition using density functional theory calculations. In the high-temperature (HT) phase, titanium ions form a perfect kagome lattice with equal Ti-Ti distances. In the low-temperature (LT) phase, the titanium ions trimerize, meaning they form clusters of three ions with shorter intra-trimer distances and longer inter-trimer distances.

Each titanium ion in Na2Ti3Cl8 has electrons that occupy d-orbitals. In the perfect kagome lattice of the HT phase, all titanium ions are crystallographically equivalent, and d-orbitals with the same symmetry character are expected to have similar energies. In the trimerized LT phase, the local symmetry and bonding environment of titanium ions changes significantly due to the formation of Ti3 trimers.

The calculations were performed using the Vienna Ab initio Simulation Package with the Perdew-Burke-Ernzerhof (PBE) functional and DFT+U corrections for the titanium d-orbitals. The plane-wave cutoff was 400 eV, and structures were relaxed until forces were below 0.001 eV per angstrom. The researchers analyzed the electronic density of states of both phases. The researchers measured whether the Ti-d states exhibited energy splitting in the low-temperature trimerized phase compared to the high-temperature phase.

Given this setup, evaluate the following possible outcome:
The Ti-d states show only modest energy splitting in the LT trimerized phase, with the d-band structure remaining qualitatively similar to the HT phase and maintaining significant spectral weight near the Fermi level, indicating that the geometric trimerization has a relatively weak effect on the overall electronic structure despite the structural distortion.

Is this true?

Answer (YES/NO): NO